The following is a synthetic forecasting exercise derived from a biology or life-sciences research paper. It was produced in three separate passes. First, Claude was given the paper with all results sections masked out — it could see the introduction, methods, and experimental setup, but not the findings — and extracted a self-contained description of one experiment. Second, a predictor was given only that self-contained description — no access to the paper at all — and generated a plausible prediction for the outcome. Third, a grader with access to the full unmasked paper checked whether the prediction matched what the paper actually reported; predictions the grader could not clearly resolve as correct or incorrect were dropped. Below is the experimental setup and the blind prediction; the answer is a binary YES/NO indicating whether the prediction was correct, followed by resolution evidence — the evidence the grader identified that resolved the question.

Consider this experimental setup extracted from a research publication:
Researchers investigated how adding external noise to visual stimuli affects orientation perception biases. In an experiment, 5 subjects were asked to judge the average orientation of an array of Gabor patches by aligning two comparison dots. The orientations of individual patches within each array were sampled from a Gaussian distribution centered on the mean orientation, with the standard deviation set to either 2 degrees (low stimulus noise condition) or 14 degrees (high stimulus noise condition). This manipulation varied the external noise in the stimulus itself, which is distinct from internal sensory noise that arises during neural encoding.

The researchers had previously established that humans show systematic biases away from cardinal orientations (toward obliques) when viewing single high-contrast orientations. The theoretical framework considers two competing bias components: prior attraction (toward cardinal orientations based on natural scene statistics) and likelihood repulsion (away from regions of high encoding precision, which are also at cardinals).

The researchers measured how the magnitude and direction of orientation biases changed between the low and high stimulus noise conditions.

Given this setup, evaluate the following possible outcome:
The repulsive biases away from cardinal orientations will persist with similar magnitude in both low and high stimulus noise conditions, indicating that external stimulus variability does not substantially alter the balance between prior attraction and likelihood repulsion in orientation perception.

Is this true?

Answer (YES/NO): NO